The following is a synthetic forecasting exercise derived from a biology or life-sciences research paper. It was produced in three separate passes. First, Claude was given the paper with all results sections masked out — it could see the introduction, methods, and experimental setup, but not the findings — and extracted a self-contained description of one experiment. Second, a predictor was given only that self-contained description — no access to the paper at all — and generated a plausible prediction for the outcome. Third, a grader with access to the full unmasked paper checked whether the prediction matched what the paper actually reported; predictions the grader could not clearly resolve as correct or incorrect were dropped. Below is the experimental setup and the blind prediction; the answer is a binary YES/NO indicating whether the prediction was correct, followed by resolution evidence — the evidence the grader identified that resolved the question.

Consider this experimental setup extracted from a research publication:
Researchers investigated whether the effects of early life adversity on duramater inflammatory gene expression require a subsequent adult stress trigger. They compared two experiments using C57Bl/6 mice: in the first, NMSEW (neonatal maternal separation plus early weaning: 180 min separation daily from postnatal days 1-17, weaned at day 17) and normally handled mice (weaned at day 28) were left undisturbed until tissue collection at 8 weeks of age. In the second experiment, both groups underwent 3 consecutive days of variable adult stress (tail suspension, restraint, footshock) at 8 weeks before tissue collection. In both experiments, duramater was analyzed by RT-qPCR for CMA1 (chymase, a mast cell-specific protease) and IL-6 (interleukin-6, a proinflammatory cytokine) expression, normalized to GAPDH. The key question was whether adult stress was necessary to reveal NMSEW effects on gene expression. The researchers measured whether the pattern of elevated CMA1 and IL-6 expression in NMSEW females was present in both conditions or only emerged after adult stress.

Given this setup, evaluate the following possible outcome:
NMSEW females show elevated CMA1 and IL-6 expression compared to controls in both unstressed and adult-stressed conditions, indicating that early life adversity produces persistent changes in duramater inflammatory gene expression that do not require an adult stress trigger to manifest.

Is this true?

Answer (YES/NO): YES